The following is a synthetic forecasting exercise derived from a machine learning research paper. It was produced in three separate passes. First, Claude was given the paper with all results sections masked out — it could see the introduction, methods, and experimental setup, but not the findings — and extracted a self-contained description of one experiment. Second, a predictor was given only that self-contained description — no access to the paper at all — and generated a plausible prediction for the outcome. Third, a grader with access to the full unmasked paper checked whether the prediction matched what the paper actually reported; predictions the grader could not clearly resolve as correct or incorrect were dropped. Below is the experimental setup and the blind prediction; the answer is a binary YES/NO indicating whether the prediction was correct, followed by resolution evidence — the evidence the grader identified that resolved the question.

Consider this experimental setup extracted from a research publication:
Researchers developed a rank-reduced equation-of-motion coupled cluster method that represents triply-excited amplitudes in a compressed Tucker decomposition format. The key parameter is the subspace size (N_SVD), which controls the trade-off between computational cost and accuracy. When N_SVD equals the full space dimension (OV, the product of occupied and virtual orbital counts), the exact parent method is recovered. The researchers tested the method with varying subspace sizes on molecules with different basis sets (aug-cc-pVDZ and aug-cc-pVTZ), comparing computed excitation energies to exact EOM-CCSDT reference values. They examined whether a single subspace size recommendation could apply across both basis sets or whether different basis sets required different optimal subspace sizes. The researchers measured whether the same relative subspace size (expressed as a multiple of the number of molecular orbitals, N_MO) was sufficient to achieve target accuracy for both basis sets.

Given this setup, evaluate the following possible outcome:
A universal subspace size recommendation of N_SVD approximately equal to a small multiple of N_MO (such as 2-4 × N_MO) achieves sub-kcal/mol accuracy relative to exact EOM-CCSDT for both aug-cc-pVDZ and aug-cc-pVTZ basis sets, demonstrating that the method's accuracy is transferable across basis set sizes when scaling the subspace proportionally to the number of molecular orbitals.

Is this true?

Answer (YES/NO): YES